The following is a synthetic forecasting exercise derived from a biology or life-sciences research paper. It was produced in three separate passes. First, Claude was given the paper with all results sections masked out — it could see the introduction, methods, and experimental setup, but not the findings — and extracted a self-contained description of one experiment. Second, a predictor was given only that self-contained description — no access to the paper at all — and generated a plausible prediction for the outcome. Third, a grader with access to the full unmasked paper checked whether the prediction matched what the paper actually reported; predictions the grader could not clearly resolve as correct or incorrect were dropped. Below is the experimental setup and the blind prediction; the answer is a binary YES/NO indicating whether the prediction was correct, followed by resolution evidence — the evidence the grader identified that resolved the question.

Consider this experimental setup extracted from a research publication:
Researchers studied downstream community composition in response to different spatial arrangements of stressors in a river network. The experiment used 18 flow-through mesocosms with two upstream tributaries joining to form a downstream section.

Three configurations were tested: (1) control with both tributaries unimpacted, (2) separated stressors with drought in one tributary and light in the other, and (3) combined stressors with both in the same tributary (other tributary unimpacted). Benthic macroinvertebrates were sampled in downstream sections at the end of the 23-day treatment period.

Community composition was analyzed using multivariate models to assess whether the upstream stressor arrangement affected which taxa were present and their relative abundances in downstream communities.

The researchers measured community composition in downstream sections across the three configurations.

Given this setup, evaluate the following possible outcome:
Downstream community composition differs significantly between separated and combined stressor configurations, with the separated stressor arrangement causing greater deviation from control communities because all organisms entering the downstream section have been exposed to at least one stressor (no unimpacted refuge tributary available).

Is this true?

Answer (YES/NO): NO